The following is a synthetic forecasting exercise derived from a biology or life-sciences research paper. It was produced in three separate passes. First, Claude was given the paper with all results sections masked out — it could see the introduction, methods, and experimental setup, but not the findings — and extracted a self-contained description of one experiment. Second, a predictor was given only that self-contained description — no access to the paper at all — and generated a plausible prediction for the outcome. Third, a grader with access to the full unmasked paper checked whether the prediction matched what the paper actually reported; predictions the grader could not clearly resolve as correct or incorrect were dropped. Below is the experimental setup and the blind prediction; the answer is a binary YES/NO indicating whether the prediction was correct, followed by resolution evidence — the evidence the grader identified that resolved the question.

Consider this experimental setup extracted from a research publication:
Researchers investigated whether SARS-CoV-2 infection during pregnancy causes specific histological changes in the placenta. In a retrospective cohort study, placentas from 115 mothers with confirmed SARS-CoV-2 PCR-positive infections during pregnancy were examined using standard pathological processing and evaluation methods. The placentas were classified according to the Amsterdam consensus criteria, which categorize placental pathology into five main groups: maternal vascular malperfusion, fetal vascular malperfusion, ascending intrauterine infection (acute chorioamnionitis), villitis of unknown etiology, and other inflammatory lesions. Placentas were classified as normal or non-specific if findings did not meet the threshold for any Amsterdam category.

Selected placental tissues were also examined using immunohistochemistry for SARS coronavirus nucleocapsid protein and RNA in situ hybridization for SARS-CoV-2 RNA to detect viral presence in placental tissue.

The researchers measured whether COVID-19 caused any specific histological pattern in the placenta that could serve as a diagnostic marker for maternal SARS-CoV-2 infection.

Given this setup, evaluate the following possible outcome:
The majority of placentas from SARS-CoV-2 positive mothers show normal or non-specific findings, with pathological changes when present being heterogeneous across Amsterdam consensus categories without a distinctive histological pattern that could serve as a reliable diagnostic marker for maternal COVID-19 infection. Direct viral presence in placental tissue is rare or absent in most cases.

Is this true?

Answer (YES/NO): YES